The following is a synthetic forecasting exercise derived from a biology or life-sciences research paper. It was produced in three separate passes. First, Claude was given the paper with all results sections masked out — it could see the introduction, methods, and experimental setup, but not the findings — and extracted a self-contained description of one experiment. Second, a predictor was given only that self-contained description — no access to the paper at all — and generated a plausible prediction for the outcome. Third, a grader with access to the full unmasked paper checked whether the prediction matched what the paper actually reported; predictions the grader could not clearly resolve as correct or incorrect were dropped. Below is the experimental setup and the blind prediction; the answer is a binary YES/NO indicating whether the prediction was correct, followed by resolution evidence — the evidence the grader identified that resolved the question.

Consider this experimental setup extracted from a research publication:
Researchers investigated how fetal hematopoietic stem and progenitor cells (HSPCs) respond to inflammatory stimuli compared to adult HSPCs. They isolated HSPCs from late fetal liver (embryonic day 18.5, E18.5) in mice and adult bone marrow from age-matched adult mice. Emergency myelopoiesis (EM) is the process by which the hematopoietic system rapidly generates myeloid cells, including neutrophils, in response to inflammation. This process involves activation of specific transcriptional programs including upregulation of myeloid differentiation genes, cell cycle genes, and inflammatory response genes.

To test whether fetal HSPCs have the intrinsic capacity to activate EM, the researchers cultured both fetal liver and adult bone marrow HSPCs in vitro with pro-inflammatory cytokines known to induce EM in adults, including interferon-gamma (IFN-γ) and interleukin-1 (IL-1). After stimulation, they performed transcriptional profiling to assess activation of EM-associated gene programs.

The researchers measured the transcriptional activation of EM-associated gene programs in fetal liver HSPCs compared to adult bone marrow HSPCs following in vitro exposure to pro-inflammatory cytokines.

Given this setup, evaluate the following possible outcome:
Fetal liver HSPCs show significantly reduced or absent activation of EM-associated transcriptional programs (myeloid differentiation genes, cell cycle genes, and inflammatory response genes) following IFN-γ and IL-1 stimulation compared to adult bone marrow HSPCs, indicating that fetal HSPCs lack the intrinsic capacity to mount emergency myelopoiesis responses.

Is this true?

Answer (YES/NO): NO